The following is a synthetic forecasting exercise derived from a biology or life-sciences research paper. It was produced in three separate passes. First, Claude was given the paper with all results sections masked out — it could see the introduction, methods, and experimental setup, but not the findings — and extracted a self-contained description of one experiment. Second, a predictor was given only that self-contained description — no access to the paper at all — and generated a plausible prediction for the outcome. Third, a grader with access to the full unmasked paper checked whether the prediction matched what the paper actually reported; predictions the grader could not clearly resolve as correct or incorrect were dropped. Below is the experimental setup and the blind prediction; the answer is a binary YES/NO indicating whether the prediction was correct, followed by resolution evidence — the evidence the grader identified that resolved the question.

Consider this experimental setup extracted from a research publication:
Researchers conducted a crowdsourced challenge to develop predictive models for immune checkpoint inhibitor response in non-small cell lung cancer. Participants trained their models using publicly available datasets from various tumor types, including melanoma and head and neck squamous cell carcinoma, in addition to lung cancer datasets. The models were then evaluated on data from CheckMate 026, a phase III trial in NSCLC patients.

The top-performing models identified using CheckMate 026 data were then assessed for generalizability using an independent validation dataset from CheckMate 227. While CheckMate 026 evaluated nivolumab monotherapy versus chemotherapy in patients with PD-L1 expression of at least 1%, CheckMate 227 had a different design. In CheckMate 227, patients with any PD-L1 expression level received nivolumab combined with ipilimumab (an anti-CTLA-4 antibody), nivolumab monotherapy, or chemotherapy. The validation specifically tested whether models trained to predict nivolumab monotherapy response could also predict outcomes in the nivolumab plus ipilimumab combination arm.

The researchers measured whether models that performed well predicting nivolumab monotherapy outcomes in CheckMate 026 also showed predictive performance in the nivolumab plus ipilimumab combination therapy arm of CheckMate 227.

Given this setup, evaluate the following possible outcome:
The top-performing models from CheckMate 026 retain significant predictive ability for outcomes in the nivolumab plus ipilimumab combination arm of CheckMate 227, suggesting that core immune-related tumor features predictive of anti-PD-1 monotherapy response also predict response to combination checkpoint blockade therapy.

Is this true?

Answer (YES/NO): YES